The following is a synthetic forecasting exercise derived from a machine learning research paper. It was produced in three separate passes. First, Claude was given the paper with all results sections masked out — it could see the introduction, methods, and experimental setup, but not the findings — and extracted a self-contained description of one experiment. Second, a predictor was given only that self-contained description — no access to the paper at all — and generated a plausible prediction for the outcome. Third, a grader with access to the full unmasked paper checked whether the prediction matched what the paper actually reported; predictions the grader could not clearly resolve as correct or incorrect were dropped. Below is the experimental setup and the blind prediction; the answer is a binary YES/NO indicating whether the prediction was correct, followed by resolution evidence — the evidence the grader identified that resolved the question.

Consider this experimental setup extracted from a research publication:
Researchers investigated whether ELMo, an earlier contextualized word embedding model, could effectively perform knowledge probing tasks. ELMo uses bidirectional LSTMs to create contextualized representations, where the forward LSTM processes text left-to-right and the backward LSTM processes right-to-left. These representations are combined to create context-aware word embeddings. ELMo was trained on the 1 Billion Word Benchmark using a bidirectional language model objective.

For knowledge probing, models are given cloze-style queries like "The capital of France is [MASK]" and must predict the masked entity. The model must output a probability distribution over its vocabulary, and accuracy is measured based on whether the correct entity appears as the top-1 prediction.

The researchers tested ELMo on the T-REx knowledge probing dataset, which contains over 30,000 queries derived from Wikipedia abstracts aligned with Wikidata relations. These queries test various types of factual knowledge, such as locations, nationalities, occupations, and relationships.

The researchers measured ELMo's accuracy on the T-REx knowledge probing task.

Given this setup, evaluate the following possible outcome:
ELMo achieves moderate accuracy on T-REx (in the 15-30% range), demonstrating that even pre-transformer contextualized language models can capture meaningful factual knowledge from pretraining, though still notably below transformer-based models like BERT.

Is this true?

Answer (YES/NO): NO